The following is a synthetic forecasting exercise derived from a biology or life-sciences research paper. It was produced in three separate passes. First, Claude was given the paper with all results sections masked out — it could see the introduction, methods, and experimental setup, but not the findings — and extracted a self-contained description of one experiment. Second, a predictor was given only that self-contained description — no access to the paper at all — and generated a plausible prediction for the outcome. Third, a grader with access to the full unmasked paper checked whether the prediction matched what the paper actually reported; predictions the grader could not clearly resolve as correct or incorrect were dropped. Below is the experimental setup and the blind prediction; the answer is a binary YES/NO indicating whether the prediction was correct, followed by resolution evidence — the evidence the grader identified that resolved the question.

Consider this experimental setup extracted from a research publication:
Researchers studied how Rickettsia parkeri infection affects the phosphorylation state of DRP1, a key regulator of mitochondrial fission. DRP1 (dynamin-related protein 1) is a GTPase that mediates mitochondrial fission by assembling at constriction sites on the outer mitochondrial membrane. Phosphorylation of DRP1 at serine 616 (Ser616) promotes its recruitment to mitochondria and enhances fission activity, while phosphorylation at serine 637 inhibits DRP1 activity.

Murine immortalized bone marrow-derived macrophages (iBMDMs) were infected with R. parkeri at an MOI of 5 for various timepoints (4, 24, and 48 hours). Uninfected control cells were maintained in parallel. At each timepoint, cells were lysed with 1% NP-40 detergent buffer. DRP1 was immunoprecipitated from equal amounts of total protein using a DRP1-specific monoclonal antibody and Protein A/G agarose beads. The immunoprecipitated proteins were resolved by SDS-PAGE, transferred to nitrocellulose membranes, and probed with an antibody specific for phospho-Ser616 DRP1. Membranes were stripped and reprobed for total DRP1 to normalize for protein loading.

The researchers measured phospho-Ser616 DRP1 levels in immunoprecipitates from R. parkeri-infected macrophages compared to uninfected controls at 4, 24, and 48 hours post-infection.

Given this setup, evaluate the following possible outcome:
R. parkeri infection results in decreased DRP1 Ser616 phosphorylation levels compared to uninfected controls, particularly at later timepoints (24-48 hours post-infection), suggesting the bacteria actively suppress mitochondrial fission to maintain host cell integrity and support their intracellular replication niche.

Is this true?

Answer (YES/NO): NO